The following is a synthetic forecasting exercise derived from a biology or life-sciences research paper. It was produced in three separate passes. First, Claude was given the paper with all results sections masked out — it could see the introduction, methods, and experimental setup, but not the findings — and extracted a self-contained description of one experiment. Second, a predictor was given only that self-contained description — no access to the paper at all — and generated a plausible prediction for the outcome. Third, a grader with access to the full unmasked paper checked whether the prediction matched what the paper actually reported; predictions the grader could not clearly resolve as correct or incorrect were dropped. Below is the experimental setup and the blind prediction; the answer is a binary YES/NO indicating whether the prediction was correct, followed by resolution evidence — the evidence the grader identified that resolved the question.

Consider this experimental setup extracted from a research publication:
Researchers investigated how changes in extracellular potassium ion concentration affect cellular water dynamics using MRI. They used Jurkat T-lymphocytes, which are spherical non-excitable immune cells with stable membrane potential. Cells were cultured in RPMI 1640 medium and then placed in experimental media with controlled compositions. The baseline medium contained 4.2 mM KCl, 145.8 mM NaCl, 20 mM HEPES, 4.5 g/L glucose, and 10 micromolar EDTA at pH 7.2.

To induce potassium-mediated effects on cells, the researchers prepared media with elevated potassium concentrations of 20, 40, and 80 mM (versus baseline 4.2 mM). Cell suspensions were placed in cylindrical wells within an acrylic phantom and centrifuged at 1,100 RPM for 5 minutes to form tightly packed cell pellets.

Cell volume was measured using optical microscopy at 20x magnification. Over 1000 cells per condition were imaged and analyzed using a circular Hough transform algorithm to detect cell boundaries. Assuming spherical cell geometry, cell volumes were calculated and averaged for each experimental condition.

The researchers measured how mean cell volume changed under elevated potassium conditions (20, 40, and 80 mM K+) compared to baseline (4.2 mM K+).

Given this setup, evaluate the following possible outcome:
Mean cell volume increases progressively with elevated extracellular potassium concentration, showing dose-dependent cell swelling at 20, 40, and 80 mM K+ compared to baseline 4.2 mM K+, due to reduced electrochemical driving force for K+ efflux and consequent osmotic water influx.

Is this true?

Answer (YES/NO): YES